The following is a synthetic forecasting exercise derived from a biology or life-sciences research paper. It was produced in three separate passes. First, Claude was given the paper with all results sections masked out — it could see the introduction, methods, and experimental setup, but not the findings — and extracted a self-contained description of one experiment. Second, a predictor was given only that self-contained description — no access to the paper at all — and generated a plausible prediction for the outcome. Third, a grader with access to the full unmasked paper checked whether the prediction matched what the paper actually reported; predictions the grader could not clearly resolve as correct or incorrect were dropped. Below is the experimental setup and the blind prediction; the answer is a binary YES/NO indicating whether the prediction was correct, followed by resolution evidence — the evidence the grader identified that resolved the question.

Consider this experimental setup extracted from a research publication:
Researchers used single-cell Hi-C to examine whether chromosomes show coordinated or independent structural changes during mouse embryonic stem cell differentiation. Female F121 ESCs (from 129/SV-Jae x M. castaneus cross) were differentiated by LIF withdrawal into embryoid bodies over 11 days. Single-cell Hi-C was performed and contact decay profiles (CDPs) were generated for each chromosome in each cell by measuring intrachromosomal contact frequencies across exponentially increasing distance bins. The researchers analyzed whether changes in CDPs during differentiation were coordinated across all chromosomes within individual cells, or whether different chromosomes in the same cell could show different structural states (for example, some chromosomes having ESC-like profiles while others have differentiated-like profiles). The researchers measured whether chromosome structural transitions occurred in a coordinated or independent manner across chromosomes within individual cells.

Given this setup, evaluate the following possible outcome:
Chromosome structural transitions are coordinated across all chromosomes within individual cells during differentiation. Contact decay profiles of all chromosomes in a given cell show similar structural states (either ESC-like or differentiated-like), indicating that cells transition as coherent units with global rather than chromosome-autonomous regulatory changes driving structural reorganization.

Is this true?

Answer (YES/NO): YES